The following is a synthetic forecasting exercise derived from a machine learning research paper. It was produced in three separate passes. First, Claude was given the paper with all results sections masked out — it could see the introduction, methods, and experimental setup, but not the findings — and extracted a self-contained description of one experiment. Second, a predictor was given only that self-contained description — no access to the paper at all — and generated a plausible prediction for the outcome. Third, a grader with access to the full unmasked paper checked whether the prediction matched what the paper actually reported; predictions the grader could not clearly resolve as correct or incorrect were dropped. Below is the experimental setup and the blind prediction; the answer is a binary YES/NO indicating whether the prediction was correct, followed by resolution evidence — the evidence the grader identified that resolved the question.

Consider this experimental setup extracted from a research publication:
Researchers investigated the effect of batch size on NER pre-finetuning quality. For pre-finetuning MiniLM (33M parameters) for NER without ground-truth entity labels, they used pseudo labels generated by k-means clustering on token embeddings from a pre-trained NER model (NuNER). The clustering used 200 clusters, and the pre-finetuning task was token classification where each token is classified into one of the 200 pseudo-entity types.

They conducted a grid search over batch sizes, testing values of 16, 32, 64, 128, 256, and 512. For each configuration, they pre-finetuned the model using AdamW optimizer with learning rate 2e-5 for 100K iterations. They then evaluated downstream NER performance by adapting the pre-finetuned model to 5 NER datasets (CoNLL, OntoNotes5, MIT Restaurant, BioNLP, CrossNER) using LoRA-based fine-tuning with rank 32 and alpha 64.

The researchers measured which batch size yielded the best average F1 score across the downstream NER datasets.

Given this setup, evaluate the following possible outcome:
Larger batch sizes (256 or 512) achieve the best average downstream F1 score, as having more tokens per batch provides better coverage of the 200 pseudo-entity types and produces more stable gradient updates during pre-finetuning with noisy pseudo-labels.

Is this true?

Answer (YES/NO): NO